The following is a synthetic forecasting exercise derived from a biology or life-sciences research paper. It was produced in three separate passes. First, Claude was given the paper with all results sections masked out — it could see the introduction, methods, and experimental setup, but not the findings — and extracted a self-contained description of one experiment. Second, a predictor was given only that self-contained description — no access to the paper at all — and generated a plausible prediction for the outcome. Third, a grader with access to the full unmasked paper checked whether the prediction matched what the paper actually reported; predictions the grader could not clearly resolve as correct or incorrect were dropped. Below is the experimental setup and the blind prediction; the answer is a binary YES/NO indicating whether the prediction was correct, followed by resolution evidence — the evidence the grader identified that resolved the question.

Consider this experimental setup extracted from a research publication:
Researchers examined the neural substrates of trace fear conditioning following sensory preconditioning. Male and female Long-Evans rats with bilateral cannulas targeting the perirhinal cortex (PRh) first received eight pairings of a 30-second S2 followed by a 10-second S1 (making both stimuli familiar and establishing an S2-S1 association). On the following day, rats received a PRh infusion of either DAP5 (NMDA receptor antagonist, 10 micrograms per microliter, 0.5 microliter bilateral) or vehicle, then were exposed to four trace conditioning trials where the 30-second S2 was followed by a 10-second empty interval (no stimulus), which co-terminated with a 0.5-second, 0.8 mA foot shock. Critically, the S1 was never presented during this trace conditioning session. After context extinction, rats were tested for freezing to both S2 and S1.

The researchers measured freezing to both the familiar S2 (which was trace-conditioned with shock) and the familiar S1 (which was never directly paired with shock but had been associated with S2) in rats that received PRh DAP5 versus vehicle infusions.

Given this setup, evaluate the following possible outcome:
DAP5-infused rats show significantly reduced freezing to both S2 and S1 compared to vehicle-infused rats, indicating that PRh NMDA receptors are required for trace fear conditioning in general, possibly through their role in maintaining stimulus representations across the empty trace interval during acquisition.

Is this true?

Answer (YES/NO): NO